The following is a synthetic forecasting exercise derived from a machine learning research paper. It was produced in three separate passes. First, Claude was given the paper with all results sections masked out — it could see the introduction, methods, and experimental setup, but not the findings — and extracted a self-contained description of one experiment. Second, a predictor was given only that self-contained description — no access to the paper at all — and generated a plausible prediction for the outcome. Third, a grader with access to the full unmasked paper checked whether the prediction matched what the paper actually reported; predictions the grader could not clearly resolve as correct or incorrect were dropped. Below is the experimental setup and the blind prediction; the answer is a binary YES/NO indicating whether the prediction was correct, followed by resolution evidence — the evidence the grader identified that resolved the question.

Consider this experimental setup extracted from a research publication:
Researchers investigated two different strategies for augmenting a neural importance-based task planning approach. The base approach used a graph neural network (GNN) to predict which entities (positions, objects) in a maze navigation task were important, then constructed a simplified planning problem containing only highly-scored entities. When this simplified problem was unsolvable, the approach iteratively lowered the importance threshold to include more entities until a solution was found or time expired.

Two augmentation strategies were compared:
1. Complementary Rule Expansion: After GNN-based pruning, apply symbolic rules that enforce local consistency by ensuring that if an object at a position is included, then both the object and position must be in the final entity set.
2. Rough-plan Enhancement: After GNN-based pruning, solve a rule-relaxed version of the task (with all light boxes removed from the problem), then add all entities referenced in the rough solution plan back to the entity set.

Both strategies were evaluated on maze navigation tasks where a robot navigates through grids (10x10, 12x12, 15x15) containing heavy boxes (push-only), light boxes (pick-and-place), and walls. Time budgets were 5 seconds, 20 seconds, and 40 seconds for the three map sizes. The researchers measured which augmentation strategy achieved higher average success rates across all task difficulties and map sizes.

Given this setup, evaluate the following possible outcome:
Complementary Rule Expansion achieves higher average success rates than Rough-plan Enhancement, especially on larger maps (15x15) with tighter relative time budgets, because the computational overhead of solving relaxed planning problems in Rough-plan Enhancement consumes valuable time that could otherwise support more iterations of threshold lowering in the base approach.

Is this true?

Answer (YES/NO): NO